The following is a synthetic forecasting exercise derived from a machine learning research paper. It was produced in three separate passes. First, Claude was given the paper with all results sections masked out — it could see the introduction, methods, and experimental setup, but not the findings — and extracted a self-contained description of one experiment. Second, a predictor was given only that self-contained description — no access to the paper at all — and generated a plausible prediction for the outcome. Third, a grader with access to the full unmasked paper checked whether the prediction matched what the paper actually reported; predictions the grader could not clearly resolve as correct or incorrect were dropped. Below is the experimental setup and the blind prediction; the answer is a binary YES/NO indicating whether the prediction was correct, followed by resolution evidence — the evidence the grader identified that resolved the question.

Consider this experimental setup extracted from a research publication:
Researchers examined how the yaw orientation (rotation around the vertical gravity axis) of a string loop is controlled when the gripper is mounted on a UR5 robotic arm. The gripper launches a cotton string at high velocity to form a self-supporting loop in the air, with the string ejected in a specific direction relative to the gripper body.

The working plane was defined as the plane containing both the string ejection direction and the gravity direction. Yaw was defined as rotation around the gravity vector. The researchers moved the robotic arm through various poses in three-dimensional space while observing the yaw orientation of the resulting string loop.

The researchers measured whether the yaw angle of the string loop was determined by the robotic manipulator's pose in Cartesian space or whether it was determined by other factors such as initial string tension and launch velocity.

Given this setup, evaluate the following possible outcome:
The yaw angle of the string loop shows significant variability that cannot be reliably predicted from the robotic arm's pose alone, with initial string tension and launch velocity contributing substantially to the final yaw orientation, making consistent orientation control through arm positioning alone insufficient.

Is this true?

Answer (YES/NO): NO